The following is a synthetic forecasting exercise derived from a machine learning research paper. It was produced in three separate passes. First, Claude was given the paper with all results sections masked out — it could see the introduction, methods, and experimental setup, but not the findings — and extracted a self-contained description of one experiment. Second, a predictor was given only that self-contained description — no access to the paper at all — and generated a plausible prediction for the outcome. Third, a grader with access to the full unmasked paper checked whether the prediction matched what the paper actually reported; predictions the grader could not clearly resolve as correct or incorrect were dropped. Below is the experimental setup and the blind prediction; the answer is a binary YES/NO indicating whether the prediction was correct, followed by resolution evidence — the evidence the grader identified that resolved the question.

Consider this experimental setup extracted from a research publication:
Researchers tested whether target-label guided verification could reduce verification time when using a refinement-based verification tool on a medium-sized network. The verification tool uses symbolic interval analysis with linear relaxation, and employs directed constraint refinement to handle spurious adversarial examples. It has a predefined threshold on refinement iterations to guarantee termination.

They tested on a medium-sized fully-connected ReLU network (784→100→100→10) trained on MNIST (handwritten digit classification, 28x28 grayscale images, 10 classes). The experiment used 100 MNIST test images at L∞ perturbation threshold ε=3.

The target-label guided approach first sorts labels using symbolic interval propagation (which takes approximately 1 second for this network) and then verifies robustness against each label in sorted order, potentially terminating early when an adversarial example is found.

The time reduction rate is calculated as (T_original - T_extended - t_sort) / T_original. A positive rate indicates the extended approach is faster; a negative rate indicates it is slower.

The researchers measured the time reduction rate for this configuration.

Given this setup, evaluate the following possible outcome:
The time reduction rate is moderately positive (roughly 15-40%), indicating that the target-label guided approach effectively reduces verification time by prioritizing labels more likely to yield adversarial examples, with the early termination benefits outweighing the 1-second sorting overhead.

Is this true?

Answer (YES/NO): NO